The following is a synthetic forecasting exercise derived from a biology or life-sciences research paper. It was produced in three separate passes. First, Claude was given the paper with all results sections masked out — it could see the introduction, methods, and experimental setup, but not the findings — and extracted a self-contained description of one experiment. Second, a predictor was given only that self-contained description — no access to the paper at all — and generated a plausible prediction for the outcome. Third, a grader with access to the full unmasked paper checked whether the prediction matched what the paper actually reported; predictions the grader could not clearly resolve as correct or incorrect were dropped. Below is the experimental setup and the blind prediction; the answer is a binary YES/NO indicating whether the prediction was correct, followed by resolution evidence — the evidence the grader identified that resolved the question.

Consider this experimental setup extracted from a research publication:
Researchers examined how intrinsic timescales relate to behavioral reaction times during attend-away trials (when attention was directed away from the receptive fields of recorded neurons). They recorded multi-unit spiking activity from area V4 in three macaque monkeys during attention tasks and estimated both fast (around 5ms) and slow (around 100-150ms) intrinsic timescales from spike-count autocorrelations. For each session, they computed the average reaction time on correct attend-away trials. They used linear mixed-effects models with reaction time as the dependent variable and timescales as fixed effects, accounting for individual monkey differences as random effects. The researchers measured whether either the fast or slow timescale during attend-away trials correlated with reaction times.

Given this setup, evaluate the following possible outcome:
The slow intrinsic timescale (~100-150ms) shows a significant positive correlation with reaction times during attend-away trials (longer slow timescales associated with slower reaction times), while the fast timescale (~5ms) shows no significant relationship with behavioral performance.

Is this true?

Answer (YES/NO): NO